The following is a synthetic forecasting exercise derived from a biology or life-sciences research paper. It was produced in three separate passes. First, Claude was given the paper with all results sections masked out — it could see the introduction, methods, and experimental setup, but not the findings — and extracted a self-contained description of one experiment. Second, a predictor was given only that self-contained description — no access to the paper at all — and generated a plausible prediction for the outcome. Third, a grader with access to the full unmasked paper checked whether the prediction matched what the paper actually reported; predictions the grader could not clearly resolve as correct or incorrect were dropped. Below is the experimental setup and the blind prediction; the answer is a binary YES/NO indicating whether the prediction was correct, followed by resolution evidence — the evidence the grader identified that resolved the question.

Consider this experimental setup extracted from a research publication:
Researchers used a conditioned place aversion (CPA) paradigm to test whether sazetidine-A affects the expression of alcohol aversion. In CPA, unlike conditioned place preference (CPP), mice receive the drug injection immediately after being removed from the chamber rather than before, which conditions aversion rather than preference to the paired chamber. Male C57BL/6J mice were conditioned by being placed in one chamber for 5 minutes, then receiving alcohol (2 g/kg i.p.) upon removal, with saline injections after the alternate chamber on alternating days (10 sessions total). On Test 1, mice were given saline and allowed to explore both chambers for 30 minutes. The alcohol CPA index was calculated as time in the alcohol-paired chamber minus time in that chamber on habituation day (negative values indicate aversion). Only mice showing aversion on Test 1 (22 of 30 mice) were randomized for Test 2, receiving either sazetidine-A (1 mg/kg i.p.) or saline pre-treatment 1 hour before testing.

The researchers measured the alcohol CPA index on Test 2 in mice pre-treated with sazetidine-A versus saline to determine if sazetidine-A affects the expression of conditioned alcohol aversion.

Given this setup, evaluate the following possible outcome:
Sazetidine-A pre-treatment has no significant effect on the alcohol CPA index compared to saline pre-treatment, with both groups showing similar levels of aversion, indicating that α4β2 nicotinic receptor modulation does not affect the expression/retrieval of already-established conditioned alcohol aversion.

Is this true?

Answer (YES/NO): NO